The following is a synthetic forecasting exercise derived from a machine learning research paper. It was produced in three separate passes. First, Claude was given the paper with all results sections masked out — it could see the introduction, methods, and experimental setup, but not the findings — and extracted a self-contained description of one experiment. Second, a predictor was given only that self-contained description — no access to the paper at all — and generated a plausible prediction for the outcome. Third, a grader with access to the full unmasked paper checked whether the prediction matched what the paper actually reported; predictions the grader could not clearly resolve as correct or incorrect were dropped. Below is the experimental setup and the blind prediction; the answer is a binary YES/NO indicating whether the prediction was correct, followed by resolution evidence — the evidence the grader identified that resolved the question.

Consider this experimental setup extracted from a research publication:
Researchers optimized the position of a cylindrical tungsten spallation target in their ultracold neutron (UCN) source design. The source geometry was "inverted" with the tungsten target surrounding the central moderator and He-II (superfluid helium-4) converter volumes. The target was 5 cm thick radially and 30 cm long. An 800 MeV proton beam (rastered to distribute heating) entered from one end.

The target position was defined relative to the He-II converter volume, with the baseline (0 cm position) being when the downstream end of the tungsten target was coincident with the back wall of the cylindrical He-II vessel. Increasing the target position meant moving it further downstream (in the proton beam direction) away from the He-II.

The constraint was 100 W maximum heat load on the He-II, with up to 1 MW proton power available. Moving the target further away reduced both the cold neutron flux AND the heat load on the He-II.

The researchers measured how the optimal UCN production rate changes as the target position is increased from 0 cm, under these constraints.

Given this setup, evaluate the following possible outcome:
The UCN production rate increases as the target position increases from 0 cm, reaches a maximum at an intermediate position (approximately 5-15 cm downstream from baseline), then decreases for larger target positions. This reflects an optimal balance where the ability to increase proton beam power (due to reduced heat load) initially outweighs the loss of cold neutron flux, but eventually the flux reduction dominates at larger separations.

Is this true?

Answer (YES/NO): NO